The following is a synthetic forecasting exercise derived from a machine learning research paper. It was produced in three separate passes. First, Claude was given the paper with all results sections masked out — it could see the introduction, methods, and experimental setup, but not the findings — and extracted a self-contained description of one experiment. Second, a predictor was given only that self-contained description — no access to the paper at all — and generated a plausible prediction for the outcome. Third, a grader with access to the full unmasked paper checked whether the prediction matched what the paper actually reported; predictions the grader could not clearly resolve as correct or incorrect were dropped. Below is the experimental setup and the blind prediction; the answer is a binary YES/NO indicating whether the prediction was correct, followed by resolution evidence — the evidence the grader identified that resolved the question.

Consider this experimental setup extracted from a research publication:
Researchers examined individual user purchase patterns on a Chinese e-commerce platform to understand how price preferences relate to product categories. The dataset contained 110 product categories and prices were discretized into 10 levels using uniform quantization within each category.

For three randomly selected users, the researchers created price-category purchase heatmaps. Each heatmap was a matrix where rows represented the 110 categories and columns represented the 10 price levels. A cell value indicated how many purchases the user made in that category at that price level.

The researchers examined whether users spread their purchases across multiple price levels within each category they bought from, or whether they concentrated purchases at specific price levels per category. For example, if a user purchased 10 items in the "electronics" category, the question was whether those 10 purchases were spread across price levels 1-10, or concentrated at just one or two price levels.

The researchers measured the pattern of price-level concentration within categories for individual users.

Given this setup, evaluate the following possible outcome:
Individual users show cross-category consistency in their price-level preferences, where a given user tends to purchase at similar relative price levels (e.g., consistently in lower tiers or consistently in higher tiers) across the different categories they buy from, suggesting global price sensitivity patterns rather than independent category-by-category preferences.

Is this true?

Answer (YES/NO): NO